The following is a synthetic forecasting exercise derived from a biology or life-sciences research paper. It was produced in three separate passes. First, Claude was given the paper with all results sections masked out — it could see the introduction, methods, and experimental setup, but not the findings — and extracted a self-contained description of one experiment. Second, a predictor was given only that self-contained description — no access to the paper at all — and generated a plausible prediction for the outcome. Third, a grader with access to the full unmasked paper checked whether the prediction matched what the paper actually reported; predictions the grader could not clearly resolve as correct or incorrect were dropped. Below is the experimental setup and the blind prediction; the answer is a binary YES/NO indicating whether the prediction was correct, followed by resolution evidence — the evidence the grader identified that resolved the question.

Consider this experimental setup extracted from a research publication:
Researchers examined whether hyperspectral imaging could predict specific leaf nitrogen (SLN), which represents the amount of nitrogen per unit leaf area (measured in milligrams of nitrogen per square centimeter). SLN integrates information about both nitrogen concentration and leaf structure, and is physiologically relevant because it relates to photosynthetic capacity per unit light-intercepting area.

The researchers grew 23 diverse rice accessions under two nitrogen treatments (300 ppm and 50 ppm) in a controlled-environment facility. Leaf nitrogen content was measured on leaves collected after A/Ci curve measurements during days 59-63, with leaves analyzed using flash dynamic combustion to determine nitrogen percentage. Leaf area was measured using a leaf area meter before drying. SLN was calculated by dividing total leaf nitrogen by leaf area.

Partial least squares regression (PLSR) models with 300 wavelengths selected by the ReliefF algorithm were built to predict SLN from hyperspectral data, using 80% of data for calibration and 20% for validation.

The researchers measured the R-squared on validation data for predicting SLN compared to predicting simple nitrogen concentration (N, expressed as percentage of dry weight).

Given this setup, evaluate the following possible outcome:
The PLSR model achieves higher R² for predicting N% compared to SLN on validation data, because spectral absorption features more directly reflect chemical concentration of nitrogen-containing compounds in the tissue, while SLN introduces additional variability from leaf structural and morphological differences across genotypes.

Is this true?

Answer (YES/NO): YES